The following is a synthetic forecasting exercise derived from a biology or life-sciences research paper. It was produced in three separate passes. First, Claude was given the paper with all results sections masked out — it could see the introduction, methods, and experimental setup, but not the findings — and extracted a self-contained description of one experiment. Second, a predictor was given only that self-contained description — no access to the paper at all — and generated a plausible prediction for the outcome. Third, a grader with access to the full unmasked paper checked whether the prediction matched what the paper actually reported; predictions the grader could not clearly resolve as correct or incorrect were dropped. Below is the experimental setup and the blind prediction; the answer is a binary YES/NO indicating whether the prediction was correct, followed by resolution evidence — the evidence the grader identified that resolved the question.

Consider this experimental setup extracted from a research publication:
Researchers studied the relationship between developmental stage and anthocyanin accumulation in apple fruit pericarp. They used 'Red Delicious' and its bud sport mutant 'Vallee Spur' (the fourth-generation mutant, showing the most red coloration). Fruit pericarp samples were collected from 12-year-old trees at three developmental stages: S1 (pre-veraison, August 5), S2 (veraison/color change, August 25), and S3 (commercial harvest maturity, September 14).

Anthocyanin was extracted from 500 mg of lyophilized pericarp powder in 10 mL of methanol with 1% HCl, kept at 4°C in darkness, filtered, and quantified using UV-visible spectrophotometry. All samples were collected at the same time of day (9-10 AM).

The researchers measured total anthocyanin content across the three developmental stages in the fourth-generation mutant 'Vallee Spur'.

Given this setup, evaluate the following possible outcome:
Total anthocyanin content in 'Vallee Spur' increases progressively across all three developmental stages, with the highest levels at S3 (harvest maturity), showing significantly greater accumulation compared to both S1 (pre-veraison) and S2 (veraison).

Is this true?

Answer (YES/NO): YES